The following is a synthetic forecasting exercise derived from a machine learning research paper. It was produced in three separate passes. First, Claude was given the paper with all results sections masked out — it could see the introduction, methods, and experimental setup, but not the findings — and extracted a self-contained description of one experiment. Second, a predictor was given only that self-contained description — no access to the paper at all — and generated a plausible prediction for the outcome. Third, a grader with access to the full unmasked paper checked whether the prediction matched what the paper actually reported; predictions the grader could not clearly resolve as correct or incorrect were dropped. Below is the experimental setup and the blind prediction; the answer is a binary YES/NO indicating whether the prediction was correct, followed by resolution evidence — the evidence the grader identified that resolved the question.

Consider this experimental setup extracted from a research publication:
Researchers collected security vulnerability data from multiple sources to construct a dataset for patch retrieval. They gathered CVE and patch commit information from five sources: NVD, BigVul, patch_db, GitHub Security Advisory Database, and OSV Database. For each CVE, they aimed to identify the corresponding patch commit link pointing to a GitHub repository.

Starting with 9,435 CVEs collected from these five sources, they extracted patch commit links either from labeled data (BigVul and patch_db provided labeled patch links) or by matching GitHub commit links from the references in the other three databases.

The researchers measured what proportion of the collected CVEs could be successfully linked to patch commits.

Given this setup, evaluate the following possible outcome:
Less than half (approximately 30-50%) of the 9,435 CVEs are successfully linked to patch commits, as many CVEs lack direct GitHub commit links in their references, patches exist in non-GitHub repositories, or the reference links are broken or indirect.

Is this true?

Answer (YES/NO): NO